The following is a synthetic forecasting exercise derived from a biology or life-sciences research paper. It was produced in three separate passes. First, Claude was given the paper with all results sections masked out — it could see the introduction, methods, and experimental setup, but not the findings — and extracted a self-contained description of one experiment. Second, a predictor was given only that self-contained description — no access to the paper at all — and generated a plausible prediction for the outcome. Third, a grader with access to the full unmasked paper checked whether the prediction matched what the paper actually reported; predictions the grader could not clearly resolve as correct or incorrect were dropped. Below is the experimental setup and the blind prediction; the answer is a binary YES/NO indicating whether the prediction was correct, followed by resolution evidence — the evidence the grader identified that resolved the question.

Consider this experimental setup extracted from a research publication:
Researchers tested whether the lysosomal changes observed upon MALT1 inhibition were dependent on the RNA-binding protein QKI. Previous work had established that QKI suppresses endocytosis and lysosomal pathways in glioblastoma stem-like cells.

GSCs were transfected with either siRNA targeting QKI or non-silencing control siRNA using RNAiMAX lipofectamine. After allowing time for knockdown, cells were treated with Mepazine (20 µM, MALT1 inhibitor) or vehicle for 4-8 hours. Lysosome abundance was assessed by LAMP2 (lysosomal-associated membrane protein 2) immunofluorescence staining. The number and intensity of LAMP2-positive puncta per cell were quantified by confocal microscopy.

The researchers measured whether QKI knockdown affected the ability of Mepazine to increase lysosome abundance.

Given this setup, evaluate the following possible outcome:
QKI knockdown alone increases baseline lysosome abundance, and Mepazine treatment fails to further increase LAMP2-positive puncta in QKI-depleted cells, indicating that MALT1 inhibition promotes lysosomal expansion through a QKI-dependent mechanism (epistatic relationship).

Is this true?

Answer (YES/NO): NO